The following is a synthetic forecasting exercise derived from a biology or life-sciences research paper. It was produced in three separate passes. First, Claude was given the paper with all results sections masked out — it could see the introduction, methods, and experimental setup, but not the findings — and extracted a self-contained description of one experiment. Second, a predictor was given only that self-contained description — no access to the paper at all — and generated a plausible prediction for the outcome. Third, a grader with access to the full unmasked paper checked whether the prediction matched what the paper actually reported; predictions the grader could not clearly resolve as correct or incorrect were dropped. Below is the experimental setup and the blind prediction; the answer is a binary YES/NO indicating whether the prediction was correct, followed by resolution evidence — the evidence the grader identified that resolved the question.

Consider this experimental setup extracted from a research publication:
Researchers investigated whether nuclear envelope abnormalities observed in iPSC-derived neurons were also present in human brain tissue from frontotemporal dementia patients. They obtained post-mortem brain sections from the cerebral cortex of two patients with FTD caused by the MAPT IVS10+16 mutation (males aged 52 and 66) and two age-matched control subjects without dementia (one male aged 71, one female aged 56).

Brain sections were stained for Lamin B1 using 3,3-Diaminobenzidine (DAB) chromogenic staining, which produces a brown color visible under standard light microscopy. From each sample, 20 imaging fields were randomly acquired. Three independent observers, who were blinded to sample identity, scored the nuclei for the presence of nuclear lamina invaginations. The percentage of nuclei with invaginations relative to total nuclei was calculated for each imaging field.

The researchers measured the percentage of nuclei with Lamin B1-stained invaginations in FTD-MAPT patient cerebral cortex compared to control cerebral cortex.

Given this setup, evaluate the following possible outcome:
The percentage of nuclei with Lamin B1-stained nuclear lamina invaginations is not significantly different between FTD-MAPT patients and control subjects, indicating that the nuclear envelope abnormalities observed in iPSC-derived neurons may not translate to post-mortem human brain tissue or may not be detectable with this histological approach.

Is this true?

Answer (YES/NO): NO